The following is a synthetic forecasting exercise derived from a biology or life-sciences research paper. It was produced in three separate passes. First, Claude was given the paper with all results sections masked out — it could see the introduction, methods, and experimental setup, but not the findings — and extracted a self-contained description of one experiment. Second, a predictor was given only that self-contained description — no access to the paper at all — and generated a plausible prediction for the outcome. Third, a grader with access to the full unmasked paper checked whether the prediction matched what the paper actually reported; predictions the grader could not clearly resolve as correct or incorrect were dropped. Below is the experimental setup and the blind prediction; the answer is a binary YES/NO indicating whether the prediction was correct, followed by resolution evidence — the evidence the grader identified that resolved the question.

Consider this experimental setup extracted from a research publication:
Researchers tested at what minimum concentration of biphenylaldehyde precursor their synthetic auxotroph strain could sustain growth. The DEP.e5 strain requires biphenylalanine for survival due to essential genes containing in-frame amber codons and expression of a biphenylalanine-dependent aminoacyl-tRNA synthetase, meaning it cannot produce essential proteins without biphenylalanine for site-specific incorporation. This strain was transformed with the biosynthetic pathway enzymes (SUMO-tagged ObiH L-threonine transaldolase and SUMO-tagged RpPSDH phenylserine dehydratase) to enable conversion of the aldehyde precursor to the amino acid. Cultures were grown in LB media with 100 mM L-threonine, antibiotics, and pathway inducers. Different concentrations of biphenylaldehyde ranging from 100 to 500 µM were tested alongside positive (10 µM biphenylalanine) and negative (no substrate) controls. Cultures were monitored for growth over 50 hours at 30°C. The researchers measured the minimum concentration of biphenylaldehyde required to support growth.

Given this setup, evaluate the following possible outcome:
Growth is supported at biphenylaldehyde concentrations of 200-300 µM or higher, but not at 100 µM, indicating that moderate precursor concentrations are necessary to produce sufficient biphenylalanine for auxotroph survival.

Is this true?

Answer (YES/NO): NO